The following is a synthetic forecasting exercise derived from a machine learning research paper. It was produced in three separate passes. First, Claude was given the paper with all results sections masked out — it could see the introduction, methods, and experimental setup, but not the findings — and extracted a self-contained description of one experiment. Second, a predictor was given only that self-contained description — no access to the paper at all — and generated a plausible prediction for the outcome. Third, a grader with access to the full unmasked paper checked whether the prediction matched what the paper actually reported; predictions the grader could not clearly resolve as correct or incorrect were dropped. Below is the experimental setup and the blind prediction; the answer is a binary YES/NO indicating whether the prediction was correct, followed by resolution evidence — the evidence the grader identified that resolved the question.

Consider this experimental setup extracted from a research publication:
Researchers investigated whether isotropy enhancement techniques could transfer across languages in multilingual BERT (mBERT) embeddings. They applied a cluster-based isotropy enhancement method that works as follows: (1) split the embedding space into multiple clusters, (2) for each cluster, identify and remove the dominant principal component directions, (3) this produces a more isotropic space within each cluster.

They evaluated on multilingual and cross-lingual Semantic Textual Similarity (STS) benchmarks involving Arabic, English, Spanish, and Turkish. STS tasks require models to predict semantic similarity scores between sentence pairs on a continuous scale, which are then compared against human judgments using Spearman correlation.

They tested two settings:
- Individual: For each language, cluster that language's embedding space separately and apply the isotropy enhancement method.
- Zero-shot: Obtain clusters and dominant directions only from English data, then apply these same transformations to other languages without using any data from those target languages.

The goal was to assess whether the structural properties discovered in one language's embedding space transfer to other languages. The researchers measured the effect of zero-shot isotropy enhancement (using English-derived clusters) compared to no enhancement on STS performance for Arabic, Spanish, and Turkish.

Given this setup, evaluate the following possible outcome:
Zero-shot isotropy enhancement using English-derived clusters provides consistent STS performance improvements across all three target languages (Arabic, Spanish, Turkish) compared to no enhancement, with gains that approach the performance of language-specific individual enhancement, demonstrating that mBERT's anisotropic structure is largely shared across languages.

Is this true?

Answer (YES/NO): NO